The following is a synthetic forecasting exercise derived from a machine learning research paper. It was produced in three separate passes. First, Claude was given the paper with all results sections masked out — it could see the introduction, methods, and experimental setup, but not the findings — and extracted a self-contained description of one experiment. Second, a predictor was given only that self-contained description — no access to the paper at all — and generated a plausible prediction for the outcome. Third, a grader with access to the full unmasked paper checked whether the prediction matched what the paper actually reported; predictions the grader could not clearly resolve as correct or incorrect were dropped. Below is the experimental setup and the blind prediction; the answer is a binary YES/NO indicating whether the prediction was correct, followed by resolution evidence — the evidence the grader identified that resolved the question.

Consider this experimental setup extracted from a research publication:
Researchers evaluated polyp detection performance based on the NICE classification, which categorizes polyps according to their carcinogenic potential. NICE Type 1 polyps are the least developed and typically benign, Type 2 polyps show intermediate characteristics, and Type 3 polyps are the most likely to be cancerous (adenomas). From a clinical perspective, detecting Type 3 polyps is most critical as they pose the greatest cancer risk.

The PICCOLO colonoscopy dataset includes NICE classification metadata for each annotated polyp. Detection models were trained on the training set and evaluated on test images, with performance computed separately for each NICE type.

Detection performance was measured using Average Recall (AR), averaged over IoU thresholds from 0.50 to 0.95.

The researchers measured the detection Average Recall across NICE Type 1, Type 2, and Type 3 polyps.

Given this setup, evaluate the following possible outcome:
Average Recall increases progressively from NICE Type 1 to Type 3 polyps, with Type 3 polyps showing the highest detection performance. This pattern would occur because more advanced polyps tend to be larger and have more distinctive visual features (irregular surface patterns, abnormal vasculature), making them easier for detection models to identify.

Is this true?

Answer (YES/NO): YES